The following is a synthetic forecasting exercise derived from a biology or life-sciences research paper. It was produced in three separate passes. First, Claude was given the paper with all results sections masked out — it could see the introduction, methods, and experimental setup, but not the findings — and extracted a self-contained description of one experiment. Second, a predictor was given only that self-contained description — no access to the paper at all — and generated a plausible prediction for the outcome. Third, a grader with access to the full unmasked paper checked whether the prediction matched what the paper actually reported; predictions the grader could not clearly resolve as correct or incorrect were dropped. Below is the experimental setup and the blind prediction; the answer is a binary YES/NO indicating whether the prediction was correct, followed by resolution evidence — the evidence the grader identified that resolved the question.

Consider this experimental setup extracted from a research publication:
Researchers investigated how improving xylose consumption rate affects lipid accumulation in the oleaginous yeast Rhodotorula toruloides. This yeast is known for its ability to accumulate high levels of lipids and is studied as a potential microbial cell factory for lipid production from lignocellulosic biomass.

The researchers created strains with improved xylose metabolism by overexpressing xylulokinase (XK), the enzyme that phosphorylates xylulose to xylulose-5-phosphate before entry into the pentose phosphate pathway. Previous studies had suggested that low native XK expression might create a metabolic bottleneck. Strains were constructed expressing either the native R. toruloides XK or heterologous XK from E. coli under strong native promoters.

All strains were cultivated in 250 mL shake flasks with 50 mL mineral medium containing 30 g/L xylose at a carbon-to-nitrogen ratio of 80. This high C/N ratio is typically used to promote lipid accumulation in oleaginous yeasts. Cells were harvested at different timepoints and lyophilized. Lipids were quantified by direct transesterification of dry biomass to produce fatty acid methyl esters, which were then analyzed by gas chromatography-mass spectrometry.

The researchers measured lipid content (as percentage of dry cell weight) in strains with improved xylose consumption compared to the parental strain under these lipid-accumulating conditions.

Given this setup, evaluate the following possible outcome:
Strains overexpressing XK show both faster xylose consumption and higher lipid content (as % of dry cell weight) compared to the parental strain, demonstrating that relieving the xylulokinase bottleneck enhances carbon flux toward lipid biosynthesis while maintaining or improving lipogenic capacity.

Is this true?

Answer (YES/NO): NO